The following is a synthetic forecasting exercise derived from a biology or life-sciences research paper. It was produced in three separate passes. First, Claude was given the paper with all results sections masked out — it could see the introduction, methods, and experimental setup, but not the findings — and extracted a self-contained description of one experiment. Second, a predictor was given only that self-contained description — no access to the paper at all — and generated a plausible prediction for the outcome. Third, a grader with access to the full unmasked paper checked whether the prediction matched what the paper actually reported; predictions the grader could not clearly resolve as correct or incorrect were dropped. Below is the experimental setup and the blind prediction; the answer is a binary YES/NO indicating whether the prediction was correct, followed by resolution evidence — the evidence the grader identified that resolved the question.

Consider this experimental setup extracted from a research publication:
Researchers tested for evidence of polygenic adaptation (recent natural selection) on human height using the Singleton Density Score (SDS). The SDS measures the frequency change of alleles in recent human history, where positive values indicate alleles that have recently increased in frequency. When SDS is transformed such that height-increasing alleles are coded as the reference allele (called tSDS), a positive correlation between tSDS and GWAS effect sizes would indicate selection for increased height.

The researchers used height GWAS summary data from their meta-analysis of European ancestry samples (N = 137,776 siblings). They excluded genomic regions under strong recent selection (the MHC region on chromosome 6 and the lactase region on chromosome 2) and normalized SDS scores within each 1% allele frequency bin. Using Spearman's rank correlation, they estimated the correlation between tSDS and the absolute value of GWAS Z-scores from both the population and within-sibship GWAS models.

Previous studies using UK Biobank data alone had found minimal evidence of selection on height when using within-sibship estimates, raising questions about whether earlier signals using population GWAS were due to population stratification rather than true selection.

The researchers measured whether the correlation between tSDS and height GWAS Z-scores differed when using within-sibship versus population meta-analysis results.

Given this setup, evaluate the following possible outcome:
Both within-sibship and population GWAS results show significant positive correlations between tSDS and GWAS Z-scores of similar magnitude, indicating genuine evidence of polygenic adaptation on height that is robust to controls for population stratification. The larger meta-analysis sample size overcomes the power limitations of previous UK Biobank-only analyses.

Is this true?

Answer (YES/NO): NO